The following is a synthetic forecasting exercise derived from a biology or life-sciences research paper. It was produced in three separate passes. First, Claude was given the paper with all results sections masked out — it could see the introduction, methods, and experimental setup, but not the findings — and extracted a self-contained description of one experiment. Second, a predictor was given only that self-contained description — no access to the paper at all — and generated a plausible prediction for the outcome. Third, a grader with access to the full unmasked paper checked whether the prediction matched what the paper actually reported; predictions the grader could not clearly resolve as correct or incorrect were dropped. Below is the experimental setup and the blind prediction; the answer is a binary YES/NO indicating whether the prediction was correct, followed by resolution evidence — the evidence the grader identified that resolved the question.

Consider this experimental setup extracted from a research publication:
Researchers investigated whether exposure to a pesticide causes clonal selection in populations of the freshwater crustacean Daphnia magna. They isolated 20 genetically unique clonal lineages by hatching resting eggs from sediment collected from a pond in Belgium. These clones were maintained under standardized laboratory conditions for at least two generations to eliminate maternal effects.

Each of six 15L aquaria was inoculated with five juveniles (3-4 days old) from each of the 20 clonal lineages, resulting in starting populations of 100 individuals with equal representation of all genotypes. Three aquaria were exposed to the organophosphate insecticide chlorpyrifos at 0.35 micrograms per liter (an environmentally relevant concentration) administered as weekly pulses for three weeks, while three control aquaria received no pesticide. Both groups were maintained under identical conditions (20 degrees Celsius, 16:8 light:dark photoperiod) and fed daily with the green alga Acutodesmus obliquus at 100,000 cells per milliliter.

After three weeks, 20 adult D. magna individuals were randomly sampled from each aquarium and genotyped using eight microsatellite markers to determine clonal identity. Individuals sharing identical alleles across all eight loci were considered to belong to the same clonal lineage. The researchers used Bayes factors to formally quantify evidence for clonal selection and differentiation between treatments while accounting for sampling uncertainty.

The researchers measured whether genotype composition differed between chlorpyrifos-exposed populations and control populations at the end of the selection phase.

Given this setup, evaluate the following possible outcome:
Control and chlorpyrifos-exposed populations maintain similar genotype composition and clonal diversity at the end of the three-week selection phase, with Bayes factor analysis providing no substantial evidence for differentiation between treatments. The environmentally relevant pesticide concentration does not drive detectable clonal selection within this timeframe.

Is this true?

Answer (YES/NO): NO